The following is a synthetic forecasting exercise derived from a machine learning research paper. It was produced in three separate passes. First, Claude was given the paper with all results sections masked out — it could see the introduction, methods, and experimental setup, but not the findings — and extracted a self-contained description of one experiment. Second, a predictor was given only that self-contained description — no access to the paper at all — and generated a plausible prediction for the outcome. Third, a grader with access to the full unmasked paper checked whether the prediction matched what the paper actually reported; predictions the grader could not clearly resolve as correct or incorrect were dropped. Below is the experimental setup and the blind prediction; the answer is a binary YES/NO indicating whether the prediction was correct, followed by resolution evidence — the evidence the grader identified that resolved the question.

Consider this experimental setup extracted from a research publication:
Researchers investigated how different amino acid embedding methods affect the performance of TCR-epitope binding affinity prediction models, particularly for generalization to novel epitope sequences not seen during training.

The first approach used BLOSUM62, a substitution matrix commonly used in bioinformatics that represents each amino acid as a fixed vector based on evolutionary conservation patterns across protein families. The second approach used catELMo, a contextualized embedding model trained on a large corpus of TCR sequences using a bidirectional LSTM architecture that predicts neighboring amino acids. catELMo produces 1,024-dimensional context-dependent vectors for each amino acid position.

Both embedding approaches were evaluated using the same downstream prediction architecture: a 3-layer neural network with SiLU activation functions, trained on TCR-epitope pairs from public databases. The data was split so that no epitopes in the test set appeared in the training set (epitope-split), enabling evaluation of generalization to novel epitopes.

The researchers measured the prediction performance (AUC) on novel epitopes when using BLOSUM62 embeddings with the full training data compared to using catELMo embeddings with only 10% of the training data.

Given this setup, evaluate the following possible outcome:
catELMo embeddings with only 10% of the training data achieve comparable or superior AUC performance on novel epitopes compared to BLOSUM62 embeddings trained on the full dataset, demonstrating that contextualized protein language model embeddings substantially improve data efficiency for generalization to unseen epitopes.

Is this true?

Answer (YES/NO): YES